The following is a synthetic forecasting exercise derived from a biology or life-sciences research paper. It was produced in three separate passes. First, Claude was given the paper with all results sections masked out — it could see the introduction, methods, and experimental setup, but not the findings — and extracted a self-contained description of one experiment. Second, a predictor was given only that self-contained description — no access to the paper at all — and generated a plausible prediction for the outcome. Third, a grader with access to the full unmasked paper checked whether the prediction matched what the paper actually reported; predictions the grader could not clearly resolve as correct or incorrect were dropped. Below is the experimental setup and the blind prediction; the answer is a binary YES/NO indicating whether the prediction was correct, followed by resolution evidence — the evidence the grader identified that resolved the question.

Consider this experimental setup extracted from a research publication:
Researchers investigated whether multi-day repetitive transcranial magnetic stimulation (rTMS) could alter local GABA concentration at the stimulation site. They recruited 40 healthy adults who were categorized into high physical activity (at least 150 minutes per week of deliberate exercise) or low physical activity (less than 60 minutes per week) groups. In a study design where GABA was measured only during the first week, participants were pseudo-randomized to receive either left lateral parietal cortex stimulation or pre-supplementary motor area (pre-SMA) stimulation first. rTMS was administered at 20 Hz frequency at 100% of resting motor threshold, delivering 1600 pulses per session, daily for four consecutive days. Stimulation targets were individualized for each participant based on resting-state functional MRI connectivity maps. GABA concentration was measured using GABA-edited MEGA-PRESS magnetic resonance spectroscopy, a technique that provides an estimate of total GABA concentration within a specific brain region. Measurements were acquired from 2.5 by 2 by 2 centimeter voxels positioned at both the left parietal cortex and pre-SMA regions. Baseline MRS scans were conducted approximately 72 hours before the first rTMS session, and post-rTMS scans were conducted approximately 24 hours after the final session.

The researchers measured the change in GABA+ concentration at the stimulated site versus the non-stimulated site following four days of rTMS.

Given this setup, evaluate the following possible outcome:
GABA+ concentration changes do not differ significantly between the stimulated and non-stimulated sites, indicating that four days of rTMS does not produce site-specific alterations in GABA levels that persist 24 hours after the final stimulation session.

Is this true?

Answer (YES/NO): YES